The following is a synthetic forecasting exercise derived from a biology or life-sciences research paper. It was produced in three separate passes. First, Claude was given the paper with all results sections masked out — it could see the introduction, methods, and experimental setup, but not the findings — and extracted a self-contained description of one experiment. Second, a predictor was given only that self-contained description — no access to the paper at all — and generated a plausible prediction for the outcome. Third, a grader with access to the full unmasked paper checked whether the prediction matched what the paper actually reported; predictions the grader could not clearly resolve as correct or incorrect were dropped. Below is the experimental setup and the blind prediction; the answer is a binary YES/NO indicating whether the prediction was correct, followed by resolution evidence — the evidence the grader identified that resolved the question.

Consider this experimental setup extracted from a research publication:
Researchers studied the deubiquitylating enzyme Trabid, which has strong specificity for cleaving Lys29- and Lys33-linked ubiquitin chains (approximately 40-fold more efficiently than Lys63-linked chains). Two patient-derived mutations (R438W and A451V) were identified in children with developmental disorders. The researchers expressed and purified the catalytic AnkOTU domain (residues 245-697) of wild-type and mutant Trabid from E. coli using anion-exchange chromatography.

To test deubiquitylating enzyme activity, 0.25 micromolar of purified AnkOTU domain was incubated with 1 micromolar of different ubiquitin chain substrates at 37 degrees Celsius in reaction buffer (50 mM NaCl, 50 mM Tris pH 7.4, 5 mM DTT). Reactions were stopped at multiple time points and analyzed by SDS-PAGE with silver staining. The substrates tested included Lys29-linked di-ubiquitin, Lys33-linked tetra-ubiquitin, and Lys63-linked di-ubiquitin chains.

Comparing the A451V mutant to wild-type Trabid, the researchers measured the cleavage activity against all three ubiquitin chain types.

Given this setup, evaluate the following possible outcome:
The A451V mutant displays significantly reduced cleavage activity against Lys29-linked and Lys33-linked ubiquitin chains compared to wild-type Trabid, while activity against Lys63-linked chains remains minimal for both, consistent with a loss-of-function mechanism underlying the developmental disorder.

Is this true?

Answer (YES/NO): NO